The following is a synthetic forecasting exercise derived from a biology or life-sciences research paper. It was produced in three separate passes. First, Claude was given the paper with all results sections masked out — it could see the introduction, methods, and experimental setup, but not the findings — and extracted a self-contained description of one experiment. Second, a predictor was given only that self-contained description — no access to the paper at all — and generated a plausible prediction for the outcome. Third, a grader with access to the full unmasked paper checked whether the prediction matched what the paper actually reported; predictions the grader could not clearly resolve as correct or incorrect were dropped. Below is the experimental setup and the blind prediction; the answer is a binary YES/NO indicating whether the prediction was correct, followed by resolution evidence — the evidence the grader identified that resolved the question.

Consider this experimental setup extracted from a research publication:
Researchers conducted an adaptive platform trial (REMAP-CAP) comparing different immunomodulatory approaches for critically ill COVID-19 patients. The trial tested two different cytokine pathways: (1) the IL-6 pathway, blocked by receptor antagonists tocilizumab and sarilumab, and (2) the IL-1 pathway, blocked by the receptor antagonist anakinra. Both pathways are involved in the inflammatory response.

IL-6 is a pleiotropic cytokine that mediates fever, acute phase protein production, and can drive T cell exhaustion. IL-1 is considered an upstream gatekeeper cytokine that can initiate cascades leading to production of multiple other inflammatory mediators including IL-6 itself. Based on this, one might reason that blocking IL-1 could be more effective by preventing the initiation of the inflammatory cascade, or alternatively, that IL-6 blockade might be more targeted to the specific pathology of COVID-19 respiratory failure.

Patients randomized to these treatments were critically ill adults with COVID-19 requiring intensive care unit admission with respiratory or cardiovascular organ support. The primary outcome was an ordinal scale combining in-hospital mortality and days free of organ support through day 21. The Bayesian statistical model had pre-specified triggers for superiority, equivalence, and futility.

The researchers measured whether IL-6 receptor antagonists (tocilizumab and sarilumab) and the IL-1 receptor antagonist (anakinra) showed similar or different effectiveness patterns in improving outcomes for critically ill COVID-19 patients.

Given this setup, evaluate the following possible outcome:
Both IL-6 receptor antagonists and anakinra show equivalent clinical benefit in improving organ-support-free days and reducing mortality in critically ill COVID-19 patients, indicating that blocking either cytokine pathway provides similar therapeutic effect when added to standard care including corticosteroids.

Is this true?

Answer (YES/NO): NO